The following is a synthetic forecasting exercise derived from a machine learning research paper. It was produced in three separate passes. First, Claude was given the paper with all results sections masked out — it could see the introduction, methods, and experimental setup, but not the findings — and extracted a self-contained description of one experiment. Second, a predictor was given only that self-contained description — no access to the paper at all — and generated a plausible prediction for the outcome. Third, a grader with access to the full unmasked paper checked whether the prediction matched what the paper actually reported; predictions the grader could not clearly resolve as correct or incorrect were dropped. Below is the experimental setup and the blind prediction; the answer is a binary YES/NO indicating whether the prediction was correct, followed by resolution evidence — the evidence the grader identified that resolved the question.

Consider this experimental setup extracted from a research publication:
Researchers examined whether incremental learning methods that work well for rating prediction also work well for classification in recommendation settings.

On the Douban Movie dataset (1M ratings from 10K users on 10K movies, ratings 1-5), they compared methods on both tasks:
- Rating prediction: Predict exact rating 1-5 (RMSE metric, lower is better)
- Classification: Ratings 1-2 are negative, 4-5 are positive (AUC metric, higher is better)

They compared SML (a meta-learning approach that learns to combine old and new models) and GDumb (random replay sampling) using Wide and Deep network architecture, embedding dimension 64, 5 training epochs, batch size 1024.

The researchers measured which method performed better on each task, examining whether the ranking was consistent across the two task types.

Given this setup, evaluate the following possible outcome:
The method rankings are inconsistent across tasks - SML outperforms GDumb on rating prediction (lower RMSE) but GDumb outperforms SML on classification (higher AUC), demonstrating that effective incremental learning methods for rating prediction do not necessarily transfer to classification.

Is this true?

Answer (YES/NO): NO